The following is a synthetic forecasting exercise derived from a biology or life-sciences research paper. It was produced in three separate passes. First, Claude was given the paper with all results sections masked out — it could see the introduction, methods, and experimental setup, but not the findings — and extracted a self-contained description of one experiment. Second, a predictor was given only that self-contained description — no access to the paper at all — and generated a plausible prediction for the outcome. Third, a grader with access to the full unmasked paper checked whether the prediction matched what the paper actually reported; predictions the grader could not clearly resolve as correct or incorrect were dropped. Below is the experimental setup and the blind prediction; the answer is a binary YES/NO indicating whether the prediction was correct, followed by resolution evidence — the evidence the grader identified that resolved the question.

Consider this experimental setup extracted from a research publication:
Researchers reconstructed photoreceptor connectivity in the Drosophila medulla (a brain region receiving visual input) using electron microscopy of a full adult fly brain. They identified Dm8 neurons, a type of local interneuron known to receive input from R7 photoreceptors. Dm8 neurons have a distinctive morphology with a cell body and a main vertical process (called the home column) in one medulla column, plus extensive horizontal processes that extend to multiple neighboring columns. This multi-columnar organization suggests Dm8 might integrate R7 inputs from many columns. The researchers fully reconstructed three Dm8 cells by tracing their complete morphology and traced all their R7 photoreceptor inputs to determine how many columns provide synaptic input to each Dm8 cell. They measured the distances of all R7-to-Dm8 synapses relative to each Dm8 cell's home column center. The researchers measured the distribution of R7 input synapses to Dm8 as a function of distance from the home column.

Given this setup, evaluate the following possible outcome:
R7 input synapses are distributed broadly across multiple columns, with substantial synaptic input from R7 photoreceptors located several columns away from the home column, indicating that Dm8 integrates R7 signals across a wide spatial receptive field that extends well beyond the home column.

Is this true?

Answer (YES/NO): NO